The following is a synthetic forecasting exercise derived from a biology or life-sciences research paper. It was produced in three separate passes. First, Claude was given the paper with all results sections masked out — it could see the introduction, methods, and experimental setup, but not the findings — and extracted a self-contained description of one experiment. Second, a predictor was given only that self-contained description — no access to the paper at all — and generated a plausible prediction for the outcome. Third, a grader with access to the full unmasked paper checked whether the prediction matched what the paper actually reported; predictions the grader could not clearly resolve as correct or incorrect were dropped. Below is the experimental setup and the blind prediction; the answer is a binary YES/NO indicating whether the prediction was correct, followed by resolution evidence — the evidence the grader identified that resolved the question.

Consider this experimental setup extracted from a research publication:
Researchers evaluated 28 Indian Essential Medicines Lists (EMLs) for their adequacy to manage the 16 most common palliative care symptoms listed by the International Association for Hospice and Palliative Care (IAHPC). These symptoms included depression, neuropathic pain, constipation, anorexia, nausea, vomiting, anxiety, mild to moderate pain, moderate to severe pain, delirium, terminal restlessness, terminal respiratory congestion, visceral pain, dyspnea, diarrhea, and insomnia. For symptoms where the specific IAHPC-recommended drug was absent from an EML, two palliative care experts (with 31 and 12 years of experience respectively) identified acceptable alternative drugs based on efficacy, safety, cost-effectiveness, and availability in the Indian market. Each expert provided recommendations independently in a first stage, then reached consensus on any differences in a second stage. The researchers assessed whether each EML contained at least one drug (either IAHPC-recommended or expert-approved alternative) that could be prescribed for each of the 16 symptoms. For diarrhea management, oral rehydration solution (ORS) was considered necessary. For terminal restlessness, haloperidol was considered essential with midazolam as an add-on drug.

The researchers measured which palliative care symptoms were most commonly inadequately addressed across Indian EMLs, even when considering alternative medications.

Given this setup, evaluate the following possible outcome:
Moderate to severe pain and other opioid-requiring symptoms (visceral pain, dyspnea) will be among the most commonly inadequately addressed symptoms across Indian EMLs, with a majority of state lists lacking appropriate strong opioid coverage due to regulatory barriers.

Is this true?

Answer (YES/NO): NO